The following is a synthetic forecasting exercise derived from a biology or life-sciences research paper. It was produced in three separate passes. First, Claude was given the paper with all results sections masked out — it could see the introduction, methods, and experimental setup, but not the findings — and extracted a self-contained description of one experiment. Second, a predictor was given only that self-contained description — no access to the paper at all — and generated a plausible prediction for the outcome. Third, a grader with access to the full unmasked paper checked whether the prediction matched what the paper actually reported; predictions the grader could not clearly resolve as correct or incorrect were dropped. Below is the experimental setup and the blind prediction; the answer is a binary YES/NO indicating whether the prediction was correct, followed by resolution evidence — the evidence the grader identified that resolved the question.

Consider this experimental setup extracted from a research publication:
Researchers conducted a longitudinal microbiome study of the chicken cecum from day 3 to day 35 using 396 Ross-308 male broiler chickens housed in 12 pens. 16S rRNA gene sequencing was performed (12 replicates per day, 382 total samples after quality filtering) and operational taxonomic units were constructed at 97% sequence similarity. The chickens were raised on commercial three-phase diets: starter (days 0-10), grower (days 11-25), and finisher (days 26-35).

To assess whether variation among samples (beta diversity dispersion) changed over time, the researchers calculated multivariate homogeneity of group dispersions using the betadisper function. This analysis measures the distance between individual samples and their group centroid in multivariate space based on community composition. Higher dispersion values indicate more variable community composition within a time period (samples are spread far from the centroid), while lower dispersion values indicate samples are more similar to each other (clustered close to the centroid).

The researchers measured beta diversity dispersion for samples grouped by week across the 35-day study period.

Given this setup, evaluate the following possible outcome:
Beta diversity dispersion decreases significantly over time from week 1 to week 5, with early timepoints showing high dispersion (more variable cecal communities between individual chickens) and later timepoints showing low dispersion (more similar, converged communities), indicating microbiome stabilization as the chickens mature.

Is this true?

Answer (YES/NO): YES